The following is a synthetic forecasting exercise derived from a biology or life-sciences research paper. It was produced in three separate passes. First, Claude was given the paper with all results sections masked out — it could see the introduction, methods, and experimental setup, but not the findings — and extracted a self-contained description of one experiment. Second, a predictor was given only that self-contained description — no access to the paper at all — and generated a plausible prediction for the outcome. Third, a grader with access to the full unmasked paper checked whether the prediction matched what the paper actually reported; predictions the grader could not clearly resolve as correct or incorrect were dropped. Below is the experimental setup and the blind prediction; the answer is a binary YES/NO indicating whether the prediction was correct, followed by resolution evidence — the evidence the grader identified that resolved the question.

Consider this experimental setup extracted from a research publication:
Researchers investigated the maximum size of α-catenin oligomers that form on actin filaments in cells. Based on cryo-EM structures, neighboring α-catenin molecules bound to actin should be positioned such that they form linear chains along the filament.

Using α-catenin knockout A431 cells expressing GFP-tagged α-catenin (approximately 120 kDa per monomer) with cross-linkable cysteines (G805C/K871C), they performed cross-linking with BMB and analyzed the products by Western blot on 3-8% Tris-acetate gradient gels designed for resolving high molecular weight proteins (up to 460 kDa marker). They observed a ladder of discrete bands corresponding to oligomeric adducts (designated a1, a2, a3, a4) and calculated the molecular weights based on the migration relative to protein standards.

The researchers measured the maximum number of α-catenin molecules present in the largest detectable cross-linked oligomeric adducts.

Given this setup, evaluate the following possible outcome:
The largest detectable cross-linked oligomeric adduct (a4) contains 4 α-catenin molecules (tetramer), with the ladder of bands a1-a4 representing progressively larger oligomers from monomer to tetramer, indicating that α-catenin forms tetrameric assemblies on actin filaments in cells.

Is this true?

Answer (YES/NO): NO